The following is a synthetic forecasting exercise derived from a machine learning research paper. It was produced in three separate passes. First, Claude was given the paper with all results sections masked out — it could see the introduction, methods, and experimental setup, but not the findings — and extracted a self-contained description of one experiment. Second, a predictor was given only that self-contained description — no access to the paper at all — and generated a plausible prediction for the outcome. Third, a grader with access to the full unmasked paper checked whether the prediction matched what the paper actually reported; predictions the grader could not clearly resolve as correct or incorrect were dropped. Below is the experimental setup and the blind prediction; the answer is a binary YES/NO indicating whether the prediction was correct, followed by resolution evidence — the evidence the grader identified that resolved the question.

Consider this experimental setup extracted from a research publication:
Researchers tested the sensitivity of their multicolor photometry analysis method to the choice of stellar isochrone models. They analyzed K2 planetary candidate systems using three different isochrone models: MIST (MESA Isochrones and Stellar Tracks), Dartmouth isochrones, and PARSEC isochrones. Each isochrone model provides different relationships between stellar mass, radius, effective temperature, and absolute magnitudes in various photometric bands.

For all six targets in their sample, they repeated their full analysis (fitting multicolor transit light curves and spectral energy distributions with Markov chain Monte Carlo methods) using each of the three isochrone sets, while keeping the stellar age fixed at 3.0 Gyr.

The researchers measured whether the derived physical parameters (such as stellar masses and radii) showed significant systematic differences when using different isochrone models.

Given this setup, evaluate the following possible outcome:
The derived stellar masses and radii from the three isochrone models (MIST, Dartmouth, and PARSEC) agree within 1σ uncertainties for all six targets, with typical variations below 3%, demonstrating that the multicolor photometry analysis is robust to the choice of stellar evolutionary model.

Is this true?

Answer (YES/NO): NO